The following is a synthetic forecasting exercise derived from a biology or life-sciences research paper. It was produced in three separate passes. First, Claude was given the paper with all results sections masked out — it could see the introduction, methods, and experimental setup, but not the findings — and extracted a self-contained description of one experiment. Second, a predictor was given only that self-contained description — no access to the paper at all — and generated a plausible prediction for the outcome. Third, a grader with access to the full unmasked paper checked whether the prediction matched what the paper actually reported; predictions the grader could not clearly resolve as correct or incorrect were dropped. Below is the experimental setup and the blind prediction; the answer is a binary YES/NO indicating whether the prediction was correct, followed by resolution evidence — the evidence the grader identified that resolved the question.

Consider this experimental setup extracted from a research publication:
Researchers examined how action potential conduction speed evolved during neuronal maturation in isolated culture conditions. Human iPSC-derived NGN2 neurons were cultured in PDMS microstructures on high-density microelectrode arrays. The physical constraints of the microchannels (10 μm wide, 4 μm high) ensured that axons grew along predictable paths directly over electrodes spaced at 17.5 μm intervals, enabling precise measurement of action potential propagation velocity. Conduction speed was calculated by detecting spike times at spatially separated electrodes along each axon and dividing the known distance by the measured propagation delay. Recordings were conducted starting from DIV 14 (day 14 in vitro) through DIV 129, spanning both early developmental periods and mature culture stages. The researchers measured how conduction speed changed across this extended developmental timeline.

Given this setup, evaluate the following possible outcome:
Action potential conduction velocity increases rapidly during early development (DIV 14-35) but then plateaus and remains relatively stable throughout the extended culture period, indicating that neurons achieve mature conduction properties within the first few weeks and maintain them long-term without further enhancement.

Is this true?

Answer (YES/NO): NO